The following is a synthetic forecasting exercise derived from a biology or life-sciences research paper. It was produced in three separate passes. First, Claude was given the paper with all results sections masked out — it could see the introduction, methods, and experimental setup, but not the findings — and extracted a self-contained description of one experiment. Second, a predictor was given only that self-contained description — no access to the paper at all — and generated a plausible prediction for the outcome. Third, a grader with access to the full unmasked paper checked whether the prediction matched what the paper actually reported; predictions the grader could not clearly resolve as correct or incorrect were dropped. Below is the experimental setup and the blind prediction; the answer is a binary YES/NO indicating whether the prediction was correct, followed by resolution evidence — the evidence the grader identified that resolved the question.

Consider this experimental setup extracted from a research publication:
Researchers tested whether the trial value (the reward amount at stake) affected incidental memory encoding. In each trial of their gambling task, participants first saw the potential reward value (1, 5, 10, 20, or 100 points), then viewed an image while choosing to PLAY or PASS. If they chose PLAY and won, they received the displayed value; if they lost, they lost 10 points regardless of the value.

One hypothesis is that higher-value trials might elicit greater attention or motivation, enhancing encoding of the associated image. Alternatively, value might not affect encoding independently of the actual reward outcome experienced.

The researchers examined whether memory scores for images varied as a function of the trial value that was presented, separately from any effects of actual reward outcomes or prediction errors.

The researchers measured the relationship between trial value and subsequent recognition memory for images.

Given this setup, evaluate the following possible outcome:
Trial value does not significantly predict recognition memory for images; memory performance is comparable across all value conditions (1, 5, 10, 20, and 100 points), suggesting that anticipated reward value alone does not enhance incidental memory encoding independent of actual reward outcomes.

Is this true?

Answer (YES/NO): YES